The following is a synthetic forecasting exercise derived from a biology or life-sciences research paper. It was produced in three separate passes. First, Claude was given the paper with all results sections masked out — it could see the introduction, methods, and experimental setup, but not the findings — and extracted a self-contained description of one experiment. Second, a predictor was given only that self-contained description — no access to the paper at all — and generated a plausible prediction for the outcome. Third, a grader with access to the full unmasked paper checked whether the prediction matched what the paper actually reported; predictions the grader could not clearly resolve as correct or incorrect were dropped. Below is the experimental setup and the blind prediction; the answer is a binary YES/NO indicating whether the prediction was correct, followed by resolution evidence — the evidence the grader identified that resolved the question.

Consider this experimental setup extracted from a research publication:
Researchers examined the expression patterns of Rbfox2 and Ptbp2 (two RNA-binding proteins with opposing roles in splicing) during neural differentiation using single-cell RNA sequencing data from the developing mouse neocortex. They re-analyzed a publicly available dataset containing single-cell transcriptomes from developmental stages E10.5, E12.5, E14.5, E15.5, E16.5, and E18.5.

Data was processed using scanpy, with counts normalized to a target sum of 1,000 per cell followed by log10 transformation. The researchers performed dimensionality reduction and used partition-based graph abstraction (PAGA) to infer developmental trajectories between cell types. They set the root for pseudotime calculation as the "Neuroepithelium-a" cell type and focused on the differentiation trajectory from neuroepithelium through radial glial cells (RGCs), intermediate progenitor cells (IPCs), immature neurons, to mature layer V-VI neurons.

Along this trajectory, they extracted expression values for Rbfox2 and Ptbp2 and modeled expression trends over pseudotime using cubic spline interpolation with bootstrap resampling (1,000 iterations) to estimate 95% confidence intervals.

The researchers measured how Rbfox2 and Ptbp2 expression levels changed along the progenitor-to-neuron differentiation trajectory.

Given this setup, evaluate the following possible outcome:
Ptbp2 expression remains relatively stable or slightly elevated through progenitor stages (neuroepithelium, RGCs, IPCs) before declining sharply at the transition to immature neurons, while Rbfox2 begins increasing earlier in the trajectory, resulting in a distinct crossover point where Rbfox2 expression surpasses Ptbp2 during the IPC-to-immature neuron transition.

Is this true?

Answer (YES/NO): NO